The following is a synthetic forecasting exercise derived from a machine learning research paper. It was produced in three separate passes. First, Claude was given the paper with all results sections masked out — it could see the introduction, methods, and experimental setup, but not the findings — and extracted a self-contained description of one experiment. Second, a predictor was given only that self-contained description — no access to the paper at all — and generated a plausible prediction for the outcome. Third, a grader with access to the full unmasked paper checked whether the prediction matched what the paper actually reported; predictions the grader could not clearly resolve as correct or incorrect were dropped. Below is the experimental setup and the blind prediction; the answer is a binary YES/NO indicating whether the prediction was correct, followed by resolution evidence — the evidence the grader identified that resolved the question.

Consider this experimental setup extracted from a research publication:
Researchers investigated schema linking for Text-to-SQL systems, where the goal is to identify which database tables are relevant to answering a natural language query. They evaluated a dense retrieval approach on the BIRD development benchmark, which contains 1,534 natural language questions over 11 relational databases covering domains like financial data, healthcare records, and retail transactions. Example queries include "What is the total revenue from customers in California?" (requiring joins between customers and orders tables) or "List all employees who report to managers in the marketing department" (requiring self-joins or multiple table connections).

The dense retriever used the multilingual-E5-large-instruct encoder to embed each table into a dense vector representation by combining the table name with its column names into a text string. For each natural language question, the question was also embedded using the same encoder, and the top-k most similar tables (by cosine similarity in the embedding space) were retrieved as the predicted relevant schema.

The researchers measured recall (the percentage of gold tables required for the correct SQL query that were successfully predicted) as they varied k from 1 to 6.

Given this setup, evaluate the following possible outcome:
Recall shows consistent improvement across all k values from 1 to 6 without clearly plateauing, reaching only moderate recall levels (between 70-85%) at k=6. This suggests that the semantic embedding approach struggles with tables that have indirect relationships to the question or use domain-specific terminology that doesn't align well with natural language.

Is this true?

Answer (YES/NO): NO